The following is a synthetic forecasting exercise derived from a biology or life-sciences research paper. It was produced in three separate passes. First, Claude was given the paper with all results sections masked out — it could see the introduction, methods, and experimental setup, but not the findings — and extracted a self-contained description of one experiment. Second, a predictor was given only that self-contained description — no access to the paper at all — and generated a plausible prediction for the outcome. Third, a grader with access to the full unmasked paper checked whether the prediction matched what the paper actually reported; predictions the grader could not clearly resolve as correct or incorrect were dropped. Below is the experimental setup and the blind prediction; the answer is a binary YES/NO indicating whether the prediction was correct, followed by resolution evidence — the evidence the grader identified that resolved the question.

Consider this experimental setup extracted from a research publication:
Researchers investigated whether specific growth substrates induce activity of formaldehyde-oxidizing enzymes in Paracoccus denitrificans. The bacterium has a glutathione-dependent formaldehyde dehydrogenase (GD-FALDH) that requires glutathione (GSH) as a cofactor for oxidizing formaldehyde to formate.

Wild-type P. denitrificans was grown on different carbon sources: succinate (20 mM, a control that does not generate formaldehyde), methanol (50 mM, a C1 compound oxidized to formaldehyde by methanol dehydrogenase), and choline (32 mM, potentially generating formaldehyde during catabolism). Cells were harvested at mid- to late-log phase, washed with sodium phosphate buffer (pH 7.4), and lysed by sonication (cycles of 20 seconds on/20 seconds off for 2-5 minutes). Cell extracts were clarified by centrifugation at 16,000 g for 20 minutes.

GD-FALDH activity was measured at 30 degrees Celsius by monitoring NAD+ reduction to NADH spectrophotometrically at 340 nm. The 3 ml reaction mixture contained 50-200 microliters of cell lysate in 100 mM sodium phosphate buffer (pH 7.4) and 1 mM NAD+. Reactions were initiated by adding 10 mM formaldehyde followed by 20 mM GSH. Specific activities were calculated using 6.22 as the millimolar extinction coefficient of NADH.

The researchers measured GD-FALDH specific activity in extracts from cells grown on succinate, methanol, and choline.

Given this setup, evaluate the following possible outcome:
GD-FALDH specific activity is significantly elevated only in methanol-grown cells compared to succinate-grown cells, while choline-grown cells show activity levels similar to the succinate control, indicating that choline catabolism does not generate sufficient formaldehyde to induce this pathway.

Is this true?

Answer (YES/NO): NO